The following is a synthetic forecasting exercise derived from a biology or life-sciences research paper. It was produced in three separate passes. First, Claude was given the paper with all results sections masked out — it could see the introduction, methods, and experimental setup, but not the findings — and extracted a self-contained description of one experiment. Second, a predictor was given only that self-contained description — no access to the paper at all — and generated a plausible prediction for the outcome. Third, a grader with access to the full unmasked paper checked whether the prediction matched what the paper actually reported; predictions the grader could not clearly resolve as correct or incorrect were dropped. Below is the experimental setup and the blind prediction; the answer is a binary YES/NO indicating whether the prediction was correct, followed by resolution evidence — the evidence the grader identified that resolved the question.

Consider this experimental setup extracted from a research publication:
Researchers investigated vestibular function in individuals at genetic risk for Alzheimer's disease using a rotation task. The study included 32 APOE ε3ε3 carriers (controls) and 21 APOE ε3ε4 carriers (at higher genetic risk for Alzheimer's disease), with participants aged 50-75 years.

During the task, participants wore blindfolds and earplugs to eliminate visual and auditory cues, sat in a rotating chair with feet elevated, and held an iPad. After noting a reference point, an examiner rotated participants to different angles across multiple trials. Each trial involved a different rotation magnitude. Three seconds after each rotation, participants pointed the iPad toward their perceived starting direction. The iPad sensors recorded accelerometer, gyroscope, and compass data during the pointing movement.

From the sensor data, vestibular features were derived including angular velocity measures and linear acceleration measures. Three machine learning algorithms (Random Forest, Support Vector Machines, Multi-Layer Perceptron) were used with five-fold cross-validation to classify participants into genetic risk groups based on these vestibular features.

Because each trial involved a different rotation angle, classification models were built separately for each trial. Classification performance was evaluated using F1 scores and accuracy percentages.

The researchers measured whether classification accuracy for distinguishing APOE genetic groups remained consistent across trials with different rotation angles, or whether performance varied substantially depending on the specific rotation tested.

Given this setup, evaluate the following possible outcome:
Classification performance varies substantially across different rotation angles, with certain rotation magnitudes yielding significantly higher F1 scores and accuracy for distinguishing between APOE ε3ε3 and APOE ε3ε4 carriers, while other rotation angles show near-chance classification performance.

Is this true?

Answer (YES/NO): YES